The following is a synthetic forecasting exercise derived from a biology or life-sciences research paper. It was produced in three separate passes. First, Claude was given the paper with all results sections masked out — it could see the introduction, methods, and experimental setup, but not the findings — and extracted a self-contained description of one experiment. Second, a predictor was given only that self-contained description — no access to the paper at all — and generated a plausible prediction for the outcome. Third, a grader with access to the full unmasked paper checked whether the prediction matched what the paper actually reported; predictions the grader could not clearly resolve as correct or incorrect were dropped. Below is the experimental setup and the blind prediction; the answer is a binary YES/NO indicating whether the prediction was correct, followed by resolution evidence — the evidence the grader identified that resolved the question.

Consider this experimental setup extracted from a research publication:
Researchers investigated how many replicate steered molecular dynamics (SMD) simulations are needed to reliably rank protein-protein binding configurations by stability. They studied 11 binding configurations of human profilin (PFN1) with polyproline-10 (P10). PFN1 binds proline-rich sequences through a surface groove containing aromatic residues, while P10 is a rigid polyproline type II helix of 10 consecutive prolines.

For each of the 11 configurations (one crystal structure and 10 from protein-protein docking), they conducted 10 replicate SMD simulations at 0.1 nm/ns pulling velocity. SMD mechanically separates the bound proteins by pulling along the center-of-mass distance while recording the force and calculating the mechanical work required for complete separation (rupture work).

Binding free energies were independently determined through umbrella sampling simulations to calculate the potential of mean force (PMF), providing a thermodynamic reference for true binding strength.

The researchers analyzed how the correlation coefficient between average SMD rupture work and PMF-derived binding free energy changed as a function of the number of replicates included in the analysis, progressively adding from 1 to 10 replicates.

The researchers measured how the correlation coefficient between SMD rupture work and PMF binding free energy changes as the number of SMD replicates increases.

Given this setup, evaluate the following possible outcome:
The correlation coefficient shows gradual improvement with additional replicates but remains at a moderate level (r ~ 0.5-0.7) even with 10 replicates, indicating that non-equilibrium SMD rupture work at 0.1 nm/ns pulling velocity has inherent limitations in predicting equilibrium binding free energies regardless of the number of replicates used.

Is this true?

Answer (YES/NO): NO